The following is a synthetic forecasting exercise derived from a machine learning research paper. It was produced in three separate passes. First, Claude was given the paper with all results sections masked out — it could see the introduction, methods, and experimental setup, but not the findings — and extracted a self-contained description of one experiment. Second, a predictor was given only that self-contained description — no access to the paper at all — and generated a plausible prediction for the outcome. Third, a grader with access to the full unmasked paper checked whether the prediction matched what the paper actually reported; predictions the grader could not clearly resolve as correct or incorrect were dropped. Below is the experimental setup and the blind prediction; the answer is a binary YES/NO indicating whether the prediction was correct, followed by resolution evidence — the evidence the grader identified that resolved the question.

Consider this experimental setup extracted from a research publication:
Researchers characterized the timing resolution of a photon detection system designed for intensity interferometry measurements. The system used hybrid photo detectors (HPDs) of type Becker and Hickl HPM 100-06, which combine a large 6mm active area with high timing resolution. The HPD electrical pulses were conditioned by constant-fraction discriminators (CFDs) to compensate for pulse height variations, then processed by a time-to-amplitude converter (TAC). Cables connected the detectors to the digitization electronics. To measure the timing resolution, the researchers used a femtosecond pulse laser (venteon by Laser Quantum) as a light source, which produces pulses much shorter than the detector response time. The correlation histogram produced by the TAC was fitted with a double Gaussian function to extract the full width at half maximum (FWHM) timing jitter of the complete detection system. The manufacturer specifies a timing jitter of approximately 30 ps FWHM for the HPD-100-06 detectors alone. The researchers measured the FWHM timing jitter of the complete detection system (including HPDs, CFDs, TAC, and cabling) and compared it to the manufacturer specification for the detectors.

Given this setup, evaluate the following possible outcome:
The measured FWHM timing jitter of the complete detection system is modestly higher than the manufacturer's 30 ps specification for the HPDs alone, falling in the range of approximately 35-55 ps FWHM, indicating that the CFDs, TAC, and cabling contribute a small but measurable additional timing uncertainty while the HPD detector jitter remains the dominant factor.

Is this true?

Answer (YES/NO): YES